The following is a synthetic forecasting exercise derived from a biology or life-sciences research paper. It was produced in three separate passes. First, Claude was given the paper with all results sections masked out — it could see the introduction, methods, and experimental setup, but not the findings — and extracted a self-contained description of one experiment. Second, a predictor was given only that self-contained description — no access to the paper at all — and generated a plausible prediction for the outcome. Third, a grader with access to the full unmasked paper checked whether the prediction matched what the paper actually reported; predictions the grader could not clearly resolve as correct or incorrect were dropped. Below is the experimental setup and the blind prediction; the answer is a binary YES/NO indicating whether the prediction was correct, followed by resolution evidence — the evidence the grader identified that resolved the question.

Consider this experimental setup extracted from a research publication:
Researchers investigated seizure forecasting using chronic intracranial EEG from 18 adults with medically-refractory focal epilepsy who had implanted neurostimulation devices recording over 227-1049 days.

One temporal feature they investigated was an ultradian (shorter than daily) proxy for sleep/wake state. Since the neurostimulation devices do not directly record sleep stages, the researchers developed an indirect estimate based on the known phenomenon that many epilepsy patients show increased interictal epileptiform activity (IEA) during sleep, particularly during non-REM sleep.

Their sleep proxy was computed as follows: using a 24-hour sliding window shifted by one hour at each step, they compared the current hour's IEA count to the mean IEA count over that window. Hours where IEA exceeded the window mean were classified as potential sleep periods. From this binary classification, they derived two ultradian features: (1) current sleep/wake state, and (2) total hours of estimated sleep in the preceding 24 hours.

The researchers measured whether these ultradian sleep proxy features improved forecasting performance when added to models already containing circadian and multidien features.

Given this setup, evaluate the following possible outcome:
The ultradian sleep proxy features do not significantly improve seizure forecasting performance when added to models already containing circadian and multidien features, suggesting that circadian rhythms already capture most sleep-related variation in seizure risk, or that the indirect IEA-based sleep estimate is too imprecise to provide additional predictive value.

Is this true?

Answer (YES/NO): YES